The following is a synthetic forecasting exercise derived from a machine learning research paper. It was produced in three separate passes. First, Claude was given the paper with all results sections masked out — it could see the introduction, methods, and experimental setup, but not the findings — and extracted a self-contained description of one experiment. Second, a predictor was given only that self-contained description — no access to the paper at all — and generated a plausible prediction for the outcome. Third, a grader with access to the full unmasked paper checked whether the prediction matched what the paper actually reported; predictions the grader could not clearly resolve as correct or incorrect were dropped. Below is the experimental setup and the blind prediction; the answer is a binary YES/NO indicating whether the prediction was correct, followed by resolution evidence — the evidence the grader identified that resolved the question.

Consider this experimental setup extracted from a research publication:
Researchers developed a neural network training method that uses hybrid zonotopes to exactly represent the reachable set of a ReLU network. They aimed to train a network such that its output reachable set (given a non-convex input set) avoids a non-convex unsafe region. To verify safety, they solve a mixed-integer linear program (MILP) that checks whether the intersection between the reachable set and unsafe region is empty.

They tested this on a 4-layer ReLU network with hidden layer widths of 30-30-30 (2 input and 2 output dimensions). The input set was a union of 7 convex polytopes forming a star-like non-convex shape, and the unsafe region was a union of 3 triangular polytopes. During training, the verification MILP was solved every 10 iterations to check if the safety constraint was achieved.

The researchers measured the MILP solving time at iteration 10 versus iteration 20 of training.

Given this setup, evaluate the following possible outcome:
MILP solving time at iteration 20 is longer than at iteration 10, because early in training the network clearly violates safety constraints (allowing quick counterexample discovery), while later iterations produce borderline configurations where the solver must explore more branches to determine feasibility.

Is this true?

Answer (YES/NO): YES